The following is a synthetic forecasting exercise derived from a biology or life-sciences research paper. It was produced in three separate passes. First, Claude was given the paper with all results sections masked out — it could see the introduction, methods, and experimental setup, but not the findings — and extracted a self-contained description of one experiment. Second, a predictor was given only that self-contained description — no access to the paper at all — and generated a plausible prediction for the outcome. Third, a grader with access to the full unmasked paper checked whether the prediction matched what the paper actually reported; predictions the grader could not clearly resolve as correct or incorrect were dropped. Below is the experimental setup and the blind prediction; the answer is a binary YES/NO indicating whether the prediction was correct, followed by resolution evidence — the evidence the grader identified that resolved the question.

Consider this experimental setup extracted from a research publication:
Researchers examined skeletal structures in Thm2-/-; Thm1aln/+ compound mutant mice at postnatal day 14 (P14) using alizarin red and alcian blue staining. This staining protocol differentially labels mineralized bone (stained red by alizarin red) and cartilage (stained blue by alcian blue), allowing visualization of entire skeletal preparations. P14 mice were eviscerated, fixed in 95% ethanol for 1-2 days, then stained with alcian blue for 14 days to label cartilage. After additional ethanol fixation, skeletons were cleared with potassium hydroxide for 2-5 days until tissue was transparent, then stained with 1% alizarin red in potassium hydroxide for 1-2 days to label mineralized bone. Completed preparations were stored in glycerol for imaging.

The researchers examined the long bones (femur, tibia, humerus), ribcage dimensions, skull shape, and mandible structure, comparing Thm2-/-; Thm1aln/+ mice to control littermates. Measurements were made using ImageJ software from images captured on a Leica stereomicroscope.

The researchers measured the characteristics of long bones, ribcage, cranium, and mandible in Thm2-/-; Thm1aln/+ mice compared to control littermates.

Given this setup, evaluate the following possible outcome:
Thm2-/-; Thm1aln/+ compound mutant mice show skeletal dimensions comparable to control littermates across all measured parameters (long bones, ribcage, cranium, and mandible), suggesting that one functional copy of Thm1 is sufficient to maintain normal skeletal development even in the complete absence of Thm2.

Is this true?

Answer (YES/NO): NO